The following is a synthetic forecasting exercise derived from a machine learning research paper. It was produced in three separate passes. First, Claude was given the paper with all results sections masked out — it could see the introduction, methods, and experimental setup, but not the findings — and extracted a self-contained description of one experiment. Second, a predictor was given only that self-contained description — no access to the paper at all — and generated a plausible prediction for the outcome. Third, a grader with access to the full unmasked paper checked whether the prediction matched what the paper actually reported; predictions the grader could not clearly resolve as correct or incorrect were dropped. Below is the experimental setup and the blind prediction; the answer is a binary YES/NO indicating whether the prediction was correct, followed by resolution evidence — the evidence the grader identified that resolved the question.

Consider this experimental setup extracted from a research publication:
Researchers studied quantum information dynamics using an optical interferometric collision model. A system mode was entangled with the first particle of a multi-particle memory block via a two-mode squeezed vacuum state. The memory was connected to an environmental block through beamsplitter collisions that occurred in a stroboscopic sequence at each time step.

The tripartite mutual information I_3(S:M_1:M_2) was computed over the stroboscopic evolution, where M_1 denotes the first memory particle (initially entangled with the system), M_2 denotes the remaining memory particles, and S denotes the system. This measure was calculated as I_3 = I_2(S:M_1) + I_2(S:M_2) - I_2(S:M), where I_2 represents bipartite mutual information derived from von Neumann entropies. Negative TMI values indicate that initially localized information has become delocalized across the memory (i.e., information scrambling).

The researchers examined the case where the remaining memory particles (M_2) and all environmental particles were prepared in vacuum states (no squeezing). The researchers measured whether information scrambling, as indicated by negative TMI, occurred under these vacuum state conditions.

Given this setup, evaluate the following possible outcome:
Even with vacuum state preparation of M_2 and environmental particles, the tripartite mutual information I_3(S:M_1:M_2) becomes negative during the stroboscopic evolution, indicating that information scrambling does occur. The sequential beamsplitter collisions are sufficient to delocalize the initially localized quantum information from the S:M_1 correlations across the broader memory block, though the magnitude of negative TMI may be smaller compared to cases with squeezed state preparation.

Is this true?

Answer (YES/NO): NO